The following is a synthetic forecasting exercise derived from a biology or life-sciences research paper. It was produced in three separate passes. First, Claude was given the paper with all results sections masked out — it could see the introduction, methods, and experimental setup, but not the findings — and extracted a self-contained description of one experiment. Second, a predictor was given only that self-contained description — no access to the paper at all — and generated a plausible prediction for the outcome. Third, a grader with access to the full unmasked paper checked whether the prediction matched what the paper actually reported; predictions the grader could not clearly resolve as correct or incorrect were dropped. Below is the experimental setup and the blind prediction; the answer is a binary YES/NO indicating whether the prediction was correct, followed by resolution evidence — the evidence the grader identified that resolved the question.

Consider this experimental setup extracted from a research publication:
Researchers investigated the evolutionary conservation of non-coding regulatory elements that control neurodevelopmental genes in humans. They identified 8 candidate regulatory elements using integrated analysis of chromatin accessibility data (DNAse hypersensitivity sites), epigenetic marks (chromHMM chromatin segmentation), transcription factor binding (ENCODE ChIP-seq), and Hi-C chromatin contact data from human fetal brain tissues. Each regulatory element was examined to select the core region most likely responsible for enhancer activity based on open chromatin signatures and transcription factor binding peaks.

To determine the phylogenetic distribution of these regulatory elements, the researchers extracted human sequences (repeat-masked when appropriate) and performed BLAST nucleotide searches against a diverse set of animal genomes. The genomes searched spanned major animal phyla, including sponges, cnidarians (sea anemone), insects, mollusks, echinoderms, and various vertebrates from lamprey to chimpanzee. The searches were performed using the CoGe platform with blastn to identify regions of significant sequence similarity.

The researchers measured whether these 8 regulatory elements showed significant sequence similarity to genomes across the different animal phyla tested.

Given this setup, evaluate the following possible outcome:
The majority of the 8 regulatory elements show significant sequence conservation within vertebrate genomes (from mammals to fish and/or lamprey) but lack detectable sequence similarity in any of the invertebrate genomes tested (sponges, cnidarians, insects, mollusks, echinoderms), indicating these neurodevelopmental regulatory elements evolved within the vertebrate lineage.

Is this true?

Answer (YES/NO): NO